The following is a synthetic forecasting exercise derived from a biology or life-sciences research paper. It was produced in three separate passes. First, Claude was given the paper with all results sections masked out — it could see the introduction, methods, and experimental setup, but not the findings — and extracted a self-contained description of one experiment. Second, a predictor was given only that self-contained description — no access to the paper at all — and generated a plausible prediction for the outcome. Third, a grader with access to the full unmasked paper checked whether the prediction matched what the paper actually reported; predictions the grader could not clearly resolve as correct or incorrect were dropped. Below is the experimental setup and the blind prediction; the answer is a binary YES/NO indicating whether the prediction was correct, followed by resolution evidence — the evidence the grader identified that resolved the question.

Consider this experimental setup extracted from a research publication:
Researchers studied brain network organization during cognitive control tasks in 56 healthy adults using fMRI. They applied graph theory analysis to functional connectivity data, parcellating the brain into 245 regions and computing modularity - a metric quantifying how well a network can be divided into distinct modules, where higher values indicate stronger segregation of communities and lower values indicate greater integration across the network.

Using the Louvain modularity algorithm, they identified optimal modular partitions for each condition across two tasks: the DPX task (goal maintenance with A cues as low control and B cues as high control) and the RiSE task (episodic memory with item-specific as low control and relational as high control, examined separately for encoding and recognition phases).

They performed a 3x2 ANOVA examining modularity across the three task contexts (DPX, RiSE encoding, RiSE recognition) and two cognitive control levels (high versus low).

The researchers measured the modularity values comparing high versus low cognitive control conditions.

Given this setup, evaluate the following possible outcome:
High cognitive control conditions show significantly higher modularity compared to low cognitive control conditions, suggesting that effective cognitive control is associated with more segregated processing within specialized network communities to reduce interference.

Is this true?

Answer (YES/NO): NO